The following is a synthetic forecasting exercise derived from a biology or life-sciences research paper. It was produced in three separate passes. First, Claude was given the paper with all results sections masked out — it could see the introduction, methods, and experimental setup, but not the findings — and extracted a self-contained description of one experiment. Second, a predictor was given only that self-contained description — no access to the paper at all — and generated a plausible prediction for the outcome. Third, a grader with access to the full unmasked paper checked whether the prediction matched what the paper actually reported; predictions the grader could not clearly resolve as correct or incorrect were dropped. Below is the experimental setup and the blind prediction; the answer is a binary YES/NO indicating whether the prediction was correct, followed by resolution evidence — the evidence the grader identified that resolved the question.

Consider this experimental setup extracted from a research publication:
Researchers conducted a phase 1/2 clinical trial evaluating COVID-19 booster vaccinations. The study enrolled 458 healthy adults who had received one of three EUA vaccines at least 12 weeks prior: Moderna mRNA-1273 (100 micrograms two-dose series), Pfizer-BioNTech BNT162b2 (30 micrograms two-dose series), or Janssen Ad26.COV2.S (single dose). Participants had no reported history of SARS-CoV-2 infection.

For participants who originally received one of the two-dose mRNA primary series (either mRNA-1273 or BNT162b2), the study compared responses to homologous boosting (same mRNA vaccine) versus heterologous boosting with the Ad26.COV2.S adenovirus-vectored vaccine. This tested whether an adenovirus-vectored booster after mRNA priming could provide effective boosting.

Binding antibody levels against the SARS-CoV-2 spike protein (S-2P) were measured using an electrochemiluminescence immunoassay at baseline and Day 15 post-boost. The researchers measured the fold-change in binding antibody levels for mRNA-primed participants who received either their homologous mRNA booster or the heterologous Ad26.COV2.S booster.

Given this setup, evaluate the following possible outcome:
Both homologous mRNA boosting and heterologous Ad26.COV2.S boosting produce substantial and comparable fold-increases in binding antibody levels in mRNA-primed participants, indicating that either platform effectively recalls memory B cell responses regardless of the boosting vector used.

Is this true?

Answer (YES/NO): NO